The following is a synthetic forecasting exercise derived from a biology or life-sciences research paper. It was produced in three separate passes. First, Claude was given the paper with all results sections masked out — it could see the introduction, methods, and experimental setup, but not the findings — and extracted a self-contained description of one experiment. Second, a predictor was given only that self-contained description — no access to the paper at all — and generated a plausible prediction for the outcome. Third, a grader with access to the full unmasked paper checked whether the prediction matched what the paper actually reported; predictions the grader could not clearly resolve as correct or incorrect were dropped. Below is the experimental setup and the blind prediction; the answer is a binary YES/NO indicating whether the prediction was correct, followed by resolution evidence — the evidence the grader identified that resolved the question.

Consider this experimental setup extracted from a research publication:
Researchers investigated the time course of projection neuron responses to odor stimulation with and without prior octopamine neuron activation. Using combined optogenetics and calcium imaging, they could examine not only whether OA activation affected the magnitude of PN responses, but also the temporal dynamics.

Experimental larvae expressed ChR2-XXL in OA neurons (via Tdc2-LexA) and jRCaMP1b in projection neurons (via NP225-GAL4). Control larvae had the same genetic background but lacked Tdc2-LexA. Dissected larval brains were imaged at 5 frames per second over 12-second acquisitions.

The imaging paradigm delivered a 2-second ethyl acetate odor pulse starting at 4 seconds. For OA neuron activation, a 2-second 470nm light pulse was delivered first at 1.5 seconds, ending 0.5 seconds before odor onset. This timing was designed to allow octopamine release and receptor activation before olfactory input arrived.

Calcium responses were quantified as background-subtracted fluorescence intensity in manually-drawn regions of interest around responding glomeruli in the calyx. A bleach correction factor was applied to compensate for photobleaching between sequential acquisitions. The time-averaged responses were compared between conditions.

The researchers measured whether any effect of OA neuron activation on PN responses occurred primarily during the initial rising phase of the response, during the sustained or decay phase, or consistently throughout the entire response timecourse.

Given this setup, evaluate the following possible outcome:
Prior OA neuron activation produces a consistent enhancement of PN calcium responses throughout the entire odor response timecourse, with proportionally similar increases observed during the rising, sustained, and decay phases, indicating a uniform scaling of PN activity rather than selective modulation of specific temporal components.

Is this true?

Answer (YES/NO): YES